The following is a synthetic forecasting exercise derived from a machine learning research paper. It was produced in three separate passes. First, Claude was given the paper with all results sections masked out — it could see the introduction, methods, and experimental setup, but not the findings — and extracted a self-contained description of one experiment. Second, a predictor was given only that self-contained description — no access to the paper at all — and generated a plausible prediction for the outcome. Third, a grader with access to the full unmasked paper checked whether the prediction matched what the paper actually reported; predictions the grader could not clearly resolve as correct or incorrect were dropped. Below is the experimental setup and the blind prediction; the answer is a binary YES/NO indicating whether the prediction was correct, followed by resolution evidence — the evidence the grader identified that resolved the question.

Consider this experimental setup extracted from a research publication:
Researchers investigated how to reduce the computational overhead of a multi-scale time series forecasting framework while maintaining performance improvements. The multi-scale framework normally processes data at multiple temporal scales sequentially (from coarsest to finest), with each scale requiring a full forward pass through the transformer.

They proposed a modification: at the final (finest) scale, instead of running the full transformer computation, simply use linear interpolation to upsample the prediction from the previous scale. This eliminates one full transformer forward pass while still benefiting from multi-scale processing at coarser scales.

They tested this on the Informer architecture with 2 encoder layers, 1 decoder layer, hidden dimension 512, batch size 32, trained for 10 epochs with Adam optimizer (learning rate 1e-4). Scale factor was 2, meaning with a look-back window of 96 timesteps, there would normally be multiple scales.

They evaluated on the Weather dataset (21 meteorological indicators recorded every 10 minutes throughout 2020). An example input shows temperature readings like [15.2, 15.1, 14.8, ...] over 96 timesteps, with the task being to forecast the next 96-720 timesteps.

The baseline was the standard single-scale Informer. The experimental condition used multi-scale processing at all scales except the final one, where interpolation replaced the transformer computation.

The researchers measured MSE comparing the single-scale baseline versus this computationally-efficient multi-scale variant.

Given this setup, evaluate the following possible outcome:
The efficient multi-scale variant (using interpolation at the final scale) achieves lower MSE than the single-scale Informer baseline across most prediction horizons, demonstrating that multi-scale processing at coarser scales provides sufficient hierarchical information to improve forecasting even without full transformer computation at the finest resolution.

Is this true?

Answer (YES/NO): YES